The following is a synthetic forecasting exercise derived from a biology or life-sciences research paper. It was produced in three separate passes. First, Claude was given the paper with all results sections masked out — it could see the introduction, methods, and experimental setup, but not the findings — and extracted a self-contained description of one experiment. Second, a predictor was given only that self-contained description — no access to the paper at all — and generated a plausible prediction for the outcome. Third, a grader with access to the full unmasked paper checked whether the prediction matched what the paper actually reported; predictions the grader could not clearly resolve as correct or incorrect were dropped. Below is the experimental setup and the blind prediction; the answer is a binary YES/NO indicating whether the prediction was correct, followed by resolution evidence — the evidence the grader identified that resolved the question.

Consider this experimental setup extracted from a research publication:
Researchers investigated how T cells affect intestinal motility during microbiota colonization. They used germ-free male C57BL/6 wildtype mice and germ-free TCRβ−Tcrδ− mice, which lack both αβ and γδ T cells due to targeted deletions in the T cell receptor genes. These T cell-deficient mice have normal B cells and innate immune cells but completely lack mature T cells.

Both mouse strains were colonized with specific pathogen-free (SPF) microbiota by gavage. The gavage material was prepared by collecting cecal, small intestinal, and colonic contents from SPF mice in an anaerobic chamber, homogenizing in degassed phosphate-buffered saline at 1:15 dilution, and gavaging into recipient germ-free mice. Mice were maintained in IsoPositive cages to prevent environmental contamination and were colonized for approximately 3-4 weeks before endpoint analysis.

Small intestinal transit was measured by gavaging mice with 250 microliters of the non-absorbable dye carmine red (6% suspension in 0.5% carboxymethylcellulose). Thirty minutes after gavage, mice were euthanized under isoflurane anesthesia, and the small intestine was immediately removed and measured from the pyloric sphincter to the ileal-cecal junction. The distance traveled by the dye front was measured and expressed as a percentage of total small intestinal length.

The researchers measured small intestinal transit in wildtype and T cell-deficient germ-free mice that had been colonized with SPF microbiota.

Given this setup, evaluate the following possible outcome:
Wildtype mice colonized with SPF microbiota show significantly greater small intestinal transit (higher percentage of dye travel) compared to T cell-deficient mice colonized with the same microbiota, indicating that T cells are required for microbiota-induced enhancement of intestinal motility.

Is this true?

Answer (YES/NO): YES